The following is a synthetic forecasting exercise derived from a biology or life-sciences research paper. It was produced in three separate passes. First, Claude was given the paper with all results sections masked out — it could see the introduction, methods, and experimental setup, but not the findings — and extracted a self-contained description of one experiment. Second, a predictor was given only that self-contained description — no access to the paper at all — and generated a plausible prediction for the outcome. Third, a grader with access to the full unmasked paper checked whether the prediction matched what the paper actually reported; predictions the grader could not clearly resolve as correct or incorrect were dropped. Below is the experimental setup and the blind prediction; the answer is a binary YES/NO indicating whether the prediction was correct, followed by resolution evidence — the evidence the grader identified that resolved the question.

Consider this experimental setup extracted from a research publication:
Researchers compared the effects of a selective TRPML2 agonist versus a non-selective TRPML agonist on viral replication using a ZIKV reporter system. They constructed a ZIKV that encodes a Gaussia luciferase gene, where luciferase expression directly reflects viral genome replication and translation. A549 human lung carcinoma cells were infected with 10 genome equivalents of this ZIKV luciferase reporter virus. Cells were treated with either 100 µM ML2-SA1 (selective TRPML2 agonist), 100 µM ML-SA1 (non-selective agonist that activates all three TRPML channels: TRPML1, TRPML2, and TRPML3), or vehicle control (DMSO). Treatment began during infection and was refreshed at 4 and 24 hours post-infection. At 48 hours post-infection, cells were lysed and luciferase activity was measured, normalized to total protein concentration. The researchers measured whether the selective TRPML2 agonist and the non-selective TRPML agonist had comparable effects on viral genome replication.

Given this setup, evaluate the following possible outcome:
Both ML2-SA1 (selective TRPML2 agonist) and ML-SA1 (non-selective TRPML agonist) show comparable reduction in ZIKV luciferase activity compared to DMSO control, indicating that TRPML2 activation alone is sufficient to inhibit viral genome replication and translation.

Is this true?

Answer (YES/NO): NO